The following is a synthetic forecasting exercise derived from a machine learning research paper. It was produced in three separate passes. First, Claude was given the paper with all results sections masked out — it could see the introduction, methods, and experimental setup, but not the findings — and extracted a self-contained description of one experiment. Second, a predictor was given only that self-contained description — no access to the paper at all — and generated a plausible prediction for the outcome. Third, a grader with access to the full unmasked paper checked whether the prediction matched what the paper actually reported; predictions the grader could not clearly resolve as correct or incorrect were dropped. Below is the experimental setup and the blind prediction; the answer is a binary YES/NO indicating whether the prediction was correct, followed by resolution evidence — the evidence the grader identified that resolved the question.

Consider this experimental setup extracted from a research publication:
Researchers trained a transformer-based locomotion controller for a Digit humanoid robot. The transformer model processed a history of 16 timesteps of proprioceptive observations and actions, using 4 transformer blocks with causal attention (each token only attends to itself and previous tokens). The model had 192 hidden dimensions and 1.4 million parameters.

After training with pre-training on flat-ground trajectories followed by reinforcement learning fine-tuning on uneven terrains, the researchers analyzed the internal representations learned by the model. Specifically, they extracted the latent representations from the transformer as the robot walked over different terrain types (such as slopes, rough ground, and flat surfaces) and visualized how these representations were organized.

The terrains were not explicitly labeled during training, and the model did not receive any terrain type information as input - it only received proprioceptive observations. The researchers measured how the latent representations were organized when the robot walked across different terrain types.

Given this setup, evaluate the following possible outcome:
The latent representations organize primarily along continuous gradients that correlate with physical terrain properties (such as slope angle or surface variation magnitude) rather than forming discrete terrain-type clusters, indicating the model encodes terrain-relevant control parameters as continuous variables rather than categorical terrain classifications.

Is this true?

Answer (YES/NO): NO